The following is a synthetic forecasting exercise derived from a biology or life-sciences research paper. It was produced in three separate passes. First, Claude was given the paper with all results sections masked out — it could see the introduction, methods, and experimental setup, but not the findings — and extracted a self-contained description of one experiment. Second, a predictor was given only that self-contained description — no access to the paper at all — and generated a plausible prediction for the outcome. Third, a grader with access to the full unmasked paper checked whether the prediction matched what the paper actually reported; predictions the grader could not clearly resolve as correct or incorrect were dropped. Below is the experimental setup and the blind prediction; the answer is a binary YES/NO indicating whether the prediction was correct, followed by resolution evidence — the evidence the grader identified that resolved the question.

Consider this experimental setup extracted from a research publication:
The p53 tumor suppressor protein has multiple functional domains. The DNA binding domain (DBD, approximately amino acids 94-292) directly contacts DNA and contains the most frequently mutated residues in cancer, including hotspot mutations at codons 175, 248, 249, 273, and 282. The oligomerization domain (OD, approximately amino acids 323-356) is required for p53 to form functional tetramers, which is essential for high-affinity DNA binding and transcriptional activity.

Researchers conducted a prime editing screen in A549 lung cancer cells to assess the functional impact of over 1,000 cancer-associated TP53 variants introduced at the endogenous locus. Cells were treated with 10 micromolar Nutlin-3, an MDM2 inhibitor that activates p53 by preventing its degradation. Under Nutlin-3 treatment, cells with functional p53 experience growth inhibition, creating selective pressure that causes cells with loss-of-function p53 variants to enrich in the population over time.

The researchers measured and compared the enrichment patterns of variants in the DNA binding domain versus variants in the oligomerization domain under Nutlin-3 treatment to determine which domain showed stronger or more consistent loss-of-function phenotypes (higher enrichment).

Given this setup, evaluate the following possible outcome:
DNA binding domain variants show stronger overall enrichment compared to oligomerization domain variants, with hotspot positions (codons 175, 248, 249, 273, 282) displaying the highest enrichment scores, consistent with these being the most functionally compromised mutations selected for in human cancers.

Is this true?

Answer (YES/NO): NO